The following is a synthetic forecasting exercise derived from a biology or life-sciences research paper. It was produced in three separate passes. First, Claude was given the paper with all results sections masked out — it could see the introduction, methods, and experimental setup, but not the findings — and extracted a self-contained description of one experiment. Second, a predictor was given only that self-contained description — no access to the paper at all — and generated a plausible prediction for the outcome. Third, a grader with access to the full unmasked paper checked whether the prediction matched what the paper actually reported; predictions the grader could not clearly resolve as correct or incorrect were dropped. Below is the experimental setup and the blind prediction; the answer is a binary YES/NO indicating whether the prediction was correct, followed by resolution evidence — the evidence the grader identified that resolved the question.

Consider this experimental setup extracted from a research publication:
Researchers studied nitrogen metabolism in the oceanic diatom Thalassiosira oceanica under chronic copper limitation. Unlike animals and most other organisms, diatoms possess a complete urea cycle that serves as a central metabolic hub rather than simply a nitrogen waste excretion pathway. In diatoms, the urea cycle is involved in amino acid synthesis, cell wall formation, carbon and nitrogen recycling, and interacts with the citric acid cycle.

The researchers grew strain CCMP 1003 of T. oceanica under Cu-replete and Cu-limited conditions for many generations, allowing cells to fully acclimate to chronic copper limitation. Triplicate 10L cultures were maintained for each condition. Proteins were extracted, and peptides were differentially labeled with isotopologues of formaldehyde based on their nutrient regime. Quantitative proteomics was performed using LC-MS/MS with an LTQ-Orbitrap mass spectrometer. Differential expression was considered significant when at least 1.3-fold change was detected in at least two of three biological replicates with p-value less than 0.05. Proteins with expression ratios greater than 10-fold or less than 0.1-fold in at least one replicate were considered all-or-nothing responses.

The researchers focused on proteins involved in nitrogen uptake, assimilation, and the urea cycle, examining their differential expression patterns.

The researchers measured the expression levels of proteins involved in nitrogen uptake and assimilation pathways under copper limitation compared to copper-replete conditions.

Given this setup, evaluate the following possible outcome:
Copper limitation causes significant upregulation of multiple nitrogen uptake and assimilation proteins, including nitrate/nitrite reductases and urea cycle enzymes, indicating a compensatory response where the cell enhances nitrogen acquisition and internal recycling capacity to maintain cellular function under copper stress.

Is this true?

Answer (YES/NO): NO